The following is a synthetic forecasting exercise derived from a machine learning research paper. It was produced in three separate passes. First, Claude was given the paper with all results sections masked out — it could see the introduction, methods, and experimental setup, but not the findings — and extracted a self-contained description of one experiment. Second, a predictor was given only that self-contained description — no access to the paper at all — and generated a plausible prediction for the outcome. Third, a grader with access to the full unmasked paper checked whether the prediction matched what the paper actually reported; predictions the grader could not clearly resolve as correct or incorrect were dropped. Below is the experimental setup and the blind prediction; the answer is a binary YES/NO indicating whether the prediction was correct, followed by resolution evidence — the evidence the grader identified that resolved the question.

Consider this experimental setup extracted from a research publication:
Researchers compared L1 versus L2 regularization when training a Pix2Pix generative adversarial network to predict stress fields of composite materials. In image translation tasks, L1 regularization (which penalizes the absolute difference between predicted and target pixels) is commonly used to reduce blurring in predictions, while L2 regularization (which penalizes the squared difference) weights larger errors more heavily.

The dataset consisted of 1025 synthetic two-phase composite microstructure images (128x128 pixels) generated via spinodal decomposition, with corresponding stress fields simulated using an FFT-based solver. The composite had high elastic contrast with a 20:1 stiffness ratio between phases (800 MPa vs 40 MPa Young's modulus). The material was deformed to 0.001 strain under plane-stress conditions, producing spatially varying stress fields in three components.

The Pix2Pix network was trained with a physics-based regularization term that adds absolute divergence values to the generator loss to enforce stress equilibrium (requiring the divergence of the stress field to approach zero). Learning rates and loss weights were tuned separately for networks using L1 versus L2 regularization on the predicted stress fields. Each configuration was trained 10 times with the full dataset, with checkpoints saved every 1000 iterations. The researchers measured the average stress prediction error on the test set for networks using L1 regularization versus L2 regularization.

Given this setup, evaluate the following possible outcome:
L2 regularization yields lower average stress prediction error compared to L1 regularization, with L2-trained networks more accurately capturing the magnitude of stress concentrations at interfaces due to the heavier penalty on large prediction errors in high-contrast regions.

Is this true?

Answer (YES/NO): NO